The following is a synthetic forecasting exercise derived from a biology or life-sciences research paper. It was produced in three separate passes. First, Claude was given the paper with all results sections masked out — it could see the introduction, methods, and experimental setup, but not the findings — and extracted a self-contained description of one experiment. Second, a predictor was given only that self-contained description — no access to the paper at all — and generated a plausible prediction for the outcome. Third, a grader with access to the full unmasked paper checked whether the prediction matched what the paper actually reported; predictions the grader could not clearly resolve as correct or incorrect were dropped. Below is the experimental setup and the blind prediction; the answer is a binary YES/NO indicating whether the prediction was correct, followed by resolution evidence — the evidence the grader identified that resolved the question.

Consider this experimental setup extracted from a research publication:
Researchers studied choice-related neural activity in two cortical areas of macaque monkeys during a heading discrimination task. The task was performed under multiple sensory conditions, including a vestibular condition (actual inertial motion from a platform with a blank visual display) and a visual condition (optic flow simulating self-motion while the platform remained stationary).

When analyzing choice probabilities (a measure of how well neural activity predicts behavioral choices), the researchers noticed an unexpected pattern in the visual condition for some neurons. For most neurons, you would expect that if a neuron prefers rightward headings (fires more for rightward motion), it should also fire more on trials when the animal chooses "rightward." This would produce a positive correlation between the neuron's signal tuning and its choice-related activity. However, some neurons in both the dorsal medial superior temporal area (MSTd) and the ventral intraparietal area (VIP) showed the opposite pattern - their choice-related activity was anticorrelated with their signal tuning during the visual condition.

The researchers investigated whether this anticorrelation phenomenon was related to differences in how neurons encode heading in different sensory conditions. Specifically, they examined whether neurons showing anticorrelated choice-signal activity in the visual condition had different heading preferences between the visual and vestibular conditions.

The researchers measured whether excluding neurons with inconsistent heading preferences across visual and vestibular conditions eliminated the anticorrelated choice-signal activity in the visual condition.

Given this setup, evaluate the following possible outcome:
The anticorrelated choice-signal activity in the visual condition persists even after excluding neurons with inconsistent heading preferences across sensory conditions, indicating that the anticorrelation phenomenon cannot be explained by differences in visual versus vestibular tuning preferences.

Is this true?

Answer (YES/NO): NO